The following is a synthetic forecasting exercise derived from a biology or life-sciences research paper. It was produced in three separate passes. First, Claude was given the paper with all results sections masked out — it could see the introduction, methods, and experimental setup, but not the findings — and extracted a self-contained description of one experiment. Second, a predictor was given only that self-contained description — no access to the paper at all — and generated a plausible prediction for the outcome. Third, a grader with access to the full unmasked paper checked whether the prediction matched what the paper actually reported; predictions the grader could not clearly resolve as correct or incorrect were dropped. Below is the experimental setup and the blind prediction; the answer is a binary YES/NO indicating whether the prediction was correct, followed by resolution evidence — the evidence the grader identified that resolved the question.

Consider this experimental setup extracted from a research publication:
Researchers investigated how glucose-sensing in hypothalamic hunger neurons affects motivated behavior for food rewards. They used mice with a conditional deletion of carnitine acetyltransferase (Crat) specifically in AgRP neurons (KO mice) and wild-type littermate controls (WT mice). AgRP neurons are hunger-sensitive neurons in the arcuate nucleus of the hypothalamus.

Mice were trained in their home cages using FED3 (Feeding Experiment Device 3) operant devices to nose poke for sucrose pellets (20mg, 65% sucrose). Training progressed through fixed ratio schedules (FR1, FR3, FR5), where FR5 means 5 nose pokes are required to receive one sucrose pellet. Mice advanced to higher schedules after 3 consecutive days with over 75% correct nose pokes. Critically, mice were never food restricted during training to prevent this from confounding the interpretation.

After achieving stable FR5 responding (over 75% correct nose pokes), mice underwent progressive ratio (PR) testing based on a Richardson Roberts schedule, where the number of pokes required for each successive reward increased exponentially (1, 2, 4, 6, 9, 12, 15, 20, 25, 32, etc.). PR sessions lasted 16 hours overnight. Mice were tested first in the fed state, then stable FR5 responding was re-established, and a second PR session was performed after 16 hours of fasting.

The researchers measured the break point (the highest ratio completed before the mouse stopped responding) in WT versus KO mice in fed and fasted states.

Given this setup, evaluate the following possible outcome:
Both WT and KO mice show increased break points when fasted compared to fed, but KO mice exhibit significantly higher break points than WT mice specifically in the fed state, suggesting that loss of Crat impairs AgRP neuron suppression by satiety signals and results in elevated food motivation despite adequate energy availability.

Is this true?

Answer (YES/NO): NO